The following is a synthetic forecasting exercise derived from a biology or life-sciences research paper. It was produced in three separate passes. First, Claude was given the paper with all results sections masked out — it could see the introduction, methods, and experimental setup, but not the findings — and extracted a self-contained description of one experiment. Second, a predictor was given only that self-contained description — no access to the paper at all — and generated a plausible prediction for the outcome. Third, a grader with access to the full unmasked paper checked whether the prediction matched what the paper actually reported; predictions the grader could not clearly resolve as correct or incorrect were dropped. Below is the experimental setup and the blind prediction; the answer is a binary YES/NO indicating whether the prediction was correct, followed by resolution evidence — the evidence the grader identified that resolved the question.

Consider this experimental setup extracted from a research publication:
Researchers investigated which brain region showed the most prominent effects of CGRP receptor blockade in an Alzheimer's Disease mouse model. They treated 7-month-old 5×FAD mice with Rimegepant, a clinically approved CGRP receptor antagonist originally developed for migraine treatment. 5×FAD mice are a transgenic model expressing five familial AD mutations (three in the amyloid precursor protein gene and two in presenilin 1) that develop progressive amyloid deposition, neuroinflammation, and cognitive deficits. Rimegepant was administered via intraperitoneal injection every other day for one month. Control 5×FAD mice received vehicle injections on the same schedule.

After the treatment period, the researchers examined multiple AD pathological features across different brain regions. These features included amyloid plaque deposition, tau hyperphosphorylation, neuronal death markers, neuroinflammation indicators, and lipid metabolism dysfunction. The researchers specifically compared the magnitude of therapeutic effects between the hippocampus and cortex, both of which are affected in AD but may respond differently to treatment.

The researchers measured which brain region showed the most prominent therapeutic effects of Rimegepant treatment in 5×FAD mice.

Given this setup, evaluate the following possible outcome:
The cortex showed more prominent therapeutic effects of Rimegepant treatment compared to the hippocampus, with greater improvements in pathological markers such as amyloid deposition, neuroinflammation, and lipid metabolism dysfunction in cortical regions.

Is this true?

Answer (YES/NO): NO